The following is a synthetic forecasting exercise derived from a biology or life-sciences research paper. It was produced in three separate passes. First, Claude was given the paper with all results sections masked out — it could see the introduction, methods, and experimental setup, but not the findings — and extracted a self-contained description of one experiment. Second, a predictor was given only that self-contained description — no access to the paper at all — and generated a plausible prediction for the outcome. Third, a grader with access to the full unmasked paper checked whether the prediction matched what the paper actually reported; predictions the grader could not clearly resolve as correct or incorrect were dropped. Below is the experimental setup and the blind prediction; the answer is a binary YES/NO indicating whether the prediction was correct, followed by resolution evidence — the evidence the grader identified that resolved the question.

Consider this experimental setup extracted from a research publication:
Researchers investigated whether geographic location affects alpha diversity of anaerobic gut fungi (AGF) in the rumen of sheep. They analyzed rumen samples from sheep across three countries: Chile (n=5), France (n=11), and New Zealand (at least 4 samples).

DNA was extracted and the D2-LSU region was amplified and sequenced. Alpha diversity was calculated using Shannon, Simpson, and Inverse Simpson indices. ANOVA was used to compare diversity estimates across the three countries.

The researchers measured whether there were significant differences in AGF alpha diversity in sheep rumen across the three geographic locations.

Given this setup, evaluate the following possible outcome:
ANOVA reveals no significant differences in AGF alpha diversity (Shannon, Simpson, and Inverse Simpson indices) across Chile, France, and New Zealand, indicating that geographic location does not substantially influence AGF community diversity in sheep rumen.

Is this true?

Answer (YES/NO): YES